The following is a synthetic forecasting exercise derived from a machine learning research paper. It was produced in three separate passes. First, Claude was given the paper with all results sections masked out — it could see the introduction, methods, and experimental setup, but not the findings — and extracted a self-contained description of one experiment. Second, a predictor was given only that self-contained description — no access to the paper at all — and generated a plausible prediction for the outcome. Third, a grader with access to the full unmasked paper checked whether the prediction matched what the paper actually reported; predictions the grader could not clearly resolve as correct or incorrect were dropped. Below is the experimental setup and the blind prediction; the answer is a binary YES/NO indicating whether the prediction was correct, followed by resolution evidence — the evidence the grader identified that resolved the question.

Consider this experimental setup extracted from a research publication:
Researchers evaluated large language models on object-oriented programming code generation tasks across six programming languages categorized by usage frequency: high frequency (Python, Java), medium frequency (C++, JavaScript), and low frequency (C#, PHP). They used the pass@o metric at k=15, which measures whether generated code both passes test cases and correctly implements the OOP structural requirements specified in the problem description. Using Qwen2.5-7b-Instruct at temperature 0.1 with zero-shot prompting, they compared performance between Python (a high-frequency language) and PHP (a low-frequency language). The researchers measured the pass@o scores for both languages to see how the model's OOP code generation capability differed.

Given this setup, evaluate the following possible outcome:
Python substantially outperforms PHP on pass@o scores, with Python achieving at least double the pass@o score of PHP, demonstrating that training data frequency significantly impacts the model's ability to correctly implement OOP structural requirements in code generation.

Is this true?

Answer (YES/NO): YES